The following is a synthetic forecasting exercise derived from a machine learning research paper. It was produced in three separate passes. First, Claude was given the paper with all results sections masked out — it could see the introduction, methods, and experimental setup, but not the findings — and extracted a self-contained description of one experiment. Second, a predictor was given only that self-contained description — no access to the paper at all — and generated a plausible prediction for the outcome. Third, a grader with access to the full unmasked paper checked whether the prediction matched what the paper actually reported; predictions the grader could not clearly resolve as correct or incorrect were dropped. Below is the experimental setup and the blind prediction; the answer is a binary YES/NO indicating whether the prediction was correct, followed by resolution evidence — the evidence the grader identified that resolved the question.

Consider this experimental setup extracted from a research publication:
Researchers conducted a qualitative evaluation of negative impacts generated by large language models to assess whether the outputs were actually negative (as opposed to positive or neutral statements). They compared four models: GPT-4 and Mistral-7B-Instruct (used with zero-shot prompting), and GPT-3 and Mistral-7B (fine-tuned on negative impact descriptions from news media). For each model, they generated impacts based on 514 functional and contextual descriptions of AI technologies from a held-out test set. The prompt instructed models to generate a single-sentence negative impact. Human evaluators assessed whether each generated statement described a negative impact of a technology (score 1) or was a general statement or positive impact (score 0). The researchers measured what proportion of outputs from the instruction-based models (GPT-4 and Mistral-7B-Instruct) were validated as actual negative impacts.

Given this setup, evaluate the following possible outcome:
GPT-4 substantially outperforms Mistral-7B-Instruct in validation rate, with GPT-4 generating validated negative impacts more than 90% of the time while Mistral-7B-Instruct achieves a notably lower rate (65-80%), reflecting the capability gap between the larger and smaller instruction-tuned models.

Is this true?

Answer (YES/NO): NO